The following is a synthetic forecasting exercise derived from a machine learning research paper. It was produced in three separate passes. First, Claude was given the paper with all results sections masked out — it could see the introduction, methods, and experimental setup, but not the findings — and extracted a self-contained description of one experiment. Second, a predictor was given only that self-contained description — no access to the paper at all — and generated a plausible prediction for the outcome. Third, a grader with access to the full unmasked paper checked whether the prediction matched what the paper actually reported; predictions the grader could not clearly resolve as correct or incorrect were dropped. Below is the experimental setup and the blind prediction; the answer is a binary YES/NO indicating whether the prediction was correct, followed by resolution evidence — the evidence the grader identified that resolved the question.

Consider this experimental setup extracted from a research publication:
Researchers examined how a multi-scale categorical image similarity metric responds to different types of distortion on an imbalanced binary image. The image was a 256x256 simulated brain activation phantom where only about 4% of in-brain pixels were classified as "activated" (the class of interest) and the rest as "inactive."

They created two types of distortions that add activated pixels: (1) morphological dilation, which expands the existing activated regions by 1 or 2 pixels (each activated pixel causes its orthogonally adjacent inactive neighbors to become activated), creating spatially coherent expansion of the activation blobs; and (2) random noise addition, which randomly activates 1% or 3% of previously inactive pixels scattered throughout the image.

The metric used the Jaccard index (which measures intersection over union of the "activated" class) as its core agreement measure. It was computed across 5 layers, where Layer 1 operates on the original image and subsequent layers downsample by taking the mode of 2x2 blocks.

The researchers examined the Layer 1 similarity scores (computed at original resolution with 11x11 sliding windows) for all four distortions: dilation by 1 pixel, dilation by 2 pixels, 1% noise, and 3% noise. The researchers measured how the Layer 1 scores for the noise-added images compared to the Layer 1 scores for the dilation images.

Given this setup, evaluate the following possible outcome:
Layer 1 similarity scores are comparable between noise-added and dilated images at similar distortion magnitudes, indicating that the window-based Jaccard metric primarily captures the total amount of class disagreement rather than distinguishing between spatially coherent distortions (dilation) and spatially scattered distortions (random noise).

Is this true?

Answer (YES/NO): NO